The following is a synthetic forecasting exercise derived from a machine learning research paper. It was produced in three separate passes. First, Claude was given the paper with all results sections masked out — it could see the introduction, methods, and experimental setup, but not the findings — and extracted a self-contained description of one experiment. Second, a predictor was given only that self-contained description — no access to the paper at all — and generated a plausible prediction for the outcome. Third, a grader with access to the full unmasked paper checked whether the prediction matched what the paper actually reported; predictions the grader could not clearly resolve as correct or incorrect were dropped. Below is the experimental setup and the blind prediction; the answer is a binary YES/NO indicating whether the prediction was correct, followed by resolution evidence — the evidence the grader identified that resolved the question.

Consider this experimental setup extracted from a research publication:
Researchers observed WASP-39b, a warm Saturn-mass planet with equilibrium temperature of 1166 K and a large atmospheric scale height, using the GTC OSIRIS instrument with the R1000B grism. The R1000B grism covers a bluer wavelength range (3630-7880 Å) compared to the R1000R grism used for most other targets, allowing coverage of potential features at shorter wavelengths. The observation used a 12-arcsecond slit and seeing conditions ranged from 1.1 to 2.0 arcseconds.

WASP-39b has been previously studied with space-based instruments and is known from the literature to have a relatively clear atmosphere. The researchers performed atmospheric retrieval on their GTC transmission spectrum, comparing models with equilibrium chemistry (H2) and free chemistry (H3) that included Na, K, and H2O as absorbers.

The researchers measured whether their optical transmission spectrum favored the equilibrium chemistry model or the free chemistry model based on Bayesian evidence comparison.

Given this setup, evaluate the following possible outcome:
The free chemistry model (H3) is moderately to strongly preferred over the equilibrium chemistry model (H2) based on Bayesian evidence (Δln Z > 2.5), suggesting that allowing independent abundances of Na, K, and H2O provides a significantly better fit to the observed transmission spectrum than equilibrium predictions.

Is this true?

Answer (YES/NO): NO